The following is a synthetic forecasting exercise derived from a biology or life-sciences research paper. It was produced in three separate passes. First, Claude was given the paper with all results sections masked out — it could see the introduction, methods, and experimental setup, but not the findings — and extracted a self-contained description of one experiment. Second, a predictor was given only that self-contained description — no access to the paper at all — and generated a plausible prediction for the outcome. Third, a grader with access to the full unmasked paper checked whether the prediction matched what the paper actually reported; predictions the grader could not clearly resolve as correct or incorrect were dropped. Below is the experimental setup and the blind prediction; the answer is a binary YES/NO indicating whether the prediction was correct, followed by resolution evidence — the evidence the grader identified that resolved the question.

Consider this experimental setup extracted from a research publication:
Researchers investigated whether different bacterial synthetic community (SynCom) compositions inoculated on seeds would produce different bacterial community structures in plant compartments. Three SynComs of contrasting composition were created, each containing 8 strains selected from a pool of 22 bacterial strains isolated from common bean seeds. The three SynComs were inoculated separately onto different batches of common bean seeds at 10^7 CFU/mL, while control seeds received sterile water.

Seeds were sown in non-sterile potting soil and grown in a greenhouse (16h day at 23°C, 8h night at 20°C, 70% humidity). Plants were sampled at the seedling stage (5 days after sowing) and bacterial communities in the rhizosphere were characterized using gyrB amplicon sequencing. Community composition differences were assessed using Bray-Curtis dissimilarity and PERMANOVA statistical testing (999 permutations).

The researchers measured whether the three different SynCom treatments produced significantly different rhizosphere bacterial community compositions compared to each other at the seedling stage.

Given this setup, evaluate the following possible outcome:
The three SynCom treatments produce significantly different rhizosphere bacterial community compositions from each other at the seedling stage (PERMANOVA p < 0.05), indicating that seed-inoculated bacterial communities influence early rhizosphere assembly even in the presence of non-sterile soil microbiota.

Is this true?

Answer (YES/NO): NO